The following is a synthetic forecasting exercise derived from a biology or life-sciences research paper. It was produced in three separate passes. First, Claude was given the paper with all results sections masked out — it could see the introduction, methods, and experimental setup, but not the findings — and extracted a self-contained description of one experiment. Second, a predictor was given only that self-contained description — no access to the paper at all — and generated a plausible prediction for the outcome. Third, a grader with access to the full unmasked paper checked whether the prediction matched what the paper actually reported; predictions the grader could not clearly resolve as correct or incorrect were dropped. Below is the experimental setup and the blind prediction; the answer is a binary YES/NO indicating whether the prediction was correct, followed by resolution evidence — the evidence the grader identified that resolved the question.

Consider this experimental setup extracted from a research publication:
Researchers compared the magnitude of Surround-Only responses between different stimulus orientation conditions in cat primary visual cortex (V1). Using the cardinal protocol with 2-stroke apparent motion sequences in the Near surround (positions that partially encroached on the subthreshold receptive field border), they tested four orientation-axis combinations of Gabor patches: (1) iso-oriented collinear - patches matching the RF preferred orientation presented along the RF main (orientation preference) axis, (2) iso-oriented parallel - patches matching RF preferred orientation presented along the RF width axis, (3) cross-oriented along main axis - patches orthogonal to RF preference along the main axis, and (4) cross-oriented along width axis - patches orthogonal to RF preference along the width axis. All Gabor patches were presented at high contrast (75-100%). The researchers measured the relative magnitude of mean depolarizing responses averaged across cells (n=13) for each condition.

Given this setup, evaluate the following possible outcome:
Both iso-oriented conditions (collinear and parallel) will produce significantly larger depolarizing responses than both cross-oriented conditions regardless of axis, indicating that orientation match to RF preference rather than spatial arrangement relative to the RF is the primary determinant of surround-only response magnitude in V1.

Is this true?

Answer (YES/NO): NO